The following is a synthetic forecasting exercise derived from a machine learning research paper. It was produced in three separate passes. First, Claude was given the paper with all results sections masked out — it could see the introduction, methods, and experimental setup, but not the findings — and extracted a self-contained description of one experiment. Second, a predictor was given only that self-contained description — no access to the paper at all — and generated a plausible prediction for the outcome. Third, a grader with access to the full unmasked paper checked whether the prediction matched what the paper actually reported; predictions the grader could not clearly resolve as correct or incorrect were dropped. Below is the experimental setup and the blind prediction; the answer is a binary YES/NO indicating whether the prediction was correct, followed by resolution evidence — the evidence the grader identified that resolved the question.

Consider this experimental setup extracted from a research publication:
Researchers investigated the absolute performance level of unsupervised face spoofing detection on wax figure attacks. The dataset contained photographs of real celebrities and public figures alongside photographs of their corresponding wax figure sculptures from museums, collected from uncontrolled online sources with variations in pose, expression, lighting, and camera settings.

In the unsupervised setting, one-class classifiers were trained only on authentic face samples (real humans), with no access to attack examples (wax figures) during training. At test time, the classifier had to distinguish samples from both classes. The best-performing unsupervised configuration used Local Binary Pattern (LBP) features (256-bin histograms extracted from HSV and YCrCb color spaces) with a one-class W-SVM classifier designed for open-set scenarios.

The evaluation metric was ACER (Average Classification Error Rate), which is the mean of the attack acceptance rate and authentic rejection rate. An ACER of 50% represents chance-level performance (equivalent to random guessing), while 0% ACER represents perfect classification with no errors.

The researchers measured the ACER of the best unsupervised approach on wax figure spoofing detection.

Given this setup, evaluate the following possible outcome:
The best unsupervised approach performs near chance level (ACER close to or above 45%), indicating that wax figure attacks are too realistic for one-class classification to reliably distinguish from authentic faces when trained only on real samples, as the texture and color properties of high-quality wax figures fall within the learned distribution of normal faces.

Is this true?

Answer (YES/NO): YES